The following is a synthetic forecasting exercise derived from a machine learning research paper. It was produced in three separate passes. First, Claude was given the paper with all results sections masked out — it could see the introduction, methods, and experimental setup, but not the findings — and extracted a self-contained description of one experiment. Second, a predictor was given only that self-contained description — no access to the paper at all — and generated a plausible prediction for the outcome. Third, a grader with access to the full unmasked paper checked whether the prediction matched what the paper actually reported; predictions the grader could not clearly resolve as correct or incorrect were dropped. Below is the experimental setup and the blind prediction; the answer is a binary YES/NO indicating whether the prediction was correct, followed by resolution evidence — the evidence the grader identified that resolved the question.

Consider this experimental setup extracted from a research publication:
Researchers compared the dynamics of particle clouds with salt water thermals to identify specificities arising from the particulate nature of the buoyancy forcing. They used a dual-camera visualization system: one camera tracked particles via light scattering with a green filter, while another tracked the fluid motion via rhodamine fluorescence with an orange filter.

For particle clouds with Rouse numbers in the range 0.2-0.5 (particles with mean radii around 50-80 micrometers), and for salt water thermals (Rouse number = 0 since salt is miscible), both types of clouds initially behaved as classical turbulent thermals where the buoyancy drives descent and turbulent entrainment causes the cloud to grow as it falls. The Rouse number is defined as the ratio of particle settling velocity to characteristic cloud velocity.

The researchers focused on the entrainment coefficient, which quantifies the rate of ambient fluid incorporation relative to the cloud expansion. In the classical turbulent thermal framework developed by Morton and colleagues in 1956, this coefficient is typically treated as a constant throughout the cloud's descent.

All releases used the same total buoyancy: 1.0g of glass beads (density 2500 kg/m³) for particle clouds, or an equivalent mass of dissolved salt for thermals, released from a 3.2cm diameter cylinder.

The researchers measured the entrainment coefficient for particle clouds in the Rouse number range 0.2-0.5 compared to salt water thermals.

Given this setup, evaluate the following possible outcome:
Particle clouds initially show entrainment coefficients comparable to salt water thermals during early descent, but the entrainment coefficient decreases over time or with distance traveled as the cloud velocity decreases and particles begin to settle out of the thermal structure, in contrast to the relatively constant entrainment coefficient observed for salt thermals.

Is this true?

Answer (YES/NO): NO